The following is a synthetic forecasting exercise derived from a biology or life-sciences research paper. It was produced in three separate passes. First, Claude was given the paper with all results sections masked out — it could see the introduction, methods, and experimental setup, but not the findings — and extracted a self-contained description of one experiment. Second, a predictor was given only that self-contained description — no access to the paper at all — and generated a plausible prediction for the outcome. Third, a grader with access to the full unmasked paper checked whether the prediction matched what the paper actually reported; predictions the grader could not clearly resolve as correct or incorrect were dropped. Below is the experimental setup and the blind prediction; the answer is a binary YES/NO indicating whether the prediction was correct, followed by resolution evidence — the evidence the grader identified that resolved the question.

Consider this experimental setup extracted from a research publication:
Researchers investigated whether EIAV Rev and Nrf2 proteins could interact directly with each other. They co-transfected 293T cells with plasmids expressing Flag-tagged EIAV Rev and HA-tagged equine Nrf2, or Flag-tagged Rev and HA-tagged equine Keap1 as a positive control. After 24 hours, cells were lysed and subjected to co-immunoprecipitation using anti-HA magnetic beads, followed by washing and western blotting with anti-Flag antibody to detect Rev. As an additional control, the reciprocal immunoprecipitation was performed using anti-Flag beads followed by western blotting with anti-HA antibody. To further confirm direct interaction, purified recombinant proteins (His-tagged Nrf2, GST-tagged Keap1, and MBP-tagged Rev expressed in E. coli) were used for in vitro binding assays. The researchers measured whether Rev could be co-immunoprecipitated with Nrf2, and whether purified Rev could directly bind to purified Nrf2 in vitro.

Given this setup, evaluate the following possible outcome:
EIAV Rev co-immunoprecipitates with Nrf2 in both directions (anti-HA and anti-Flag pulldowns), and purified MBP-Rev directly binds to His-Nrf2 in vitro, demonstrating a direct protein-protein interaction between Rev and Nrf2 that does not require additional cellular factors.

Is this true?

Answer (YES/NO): NO